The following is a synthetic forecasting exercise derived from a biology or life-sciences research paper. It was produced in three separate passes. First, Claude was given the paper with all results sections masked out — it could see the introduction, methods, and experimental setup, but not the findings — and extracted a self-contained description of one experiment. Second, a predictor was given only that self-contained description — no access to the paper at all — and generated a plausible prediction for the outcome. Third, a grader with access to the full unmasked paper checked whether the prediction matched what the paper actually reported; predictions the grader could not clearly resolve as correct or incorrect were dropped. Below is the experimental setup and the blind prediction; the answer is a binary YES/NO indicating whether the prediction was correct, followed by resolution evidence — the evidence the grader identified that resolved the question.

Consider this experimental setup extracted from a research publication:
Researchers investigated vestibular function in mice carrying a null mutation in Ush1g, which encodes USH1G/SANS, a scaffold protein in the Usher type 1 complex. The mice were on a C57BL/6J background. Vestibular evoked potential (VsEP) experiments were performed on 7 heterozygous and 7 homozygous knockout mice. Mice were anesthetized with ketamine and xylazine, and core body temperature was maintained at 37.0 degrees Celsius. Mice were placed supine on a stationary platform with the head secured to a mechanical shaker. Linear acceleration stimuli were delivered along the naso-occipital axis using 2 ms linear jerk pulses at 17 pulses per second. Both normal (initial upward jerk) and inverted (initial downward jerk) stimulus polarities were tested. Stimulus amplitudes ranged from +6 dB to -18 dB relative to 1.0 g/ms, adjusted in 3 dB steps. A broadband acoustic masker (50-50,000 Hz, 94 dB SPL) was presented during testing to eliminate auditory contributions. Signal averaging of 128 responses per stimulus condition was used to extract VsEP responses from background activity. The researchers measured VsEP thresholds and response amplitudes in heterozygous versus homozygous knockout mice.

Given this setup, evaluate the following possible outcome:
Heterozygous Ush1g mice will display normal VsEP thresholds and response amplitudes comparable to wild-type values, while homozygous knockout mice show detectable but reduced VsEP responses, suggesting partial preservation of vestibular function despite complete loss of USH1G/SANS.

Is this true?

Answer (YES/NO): NO